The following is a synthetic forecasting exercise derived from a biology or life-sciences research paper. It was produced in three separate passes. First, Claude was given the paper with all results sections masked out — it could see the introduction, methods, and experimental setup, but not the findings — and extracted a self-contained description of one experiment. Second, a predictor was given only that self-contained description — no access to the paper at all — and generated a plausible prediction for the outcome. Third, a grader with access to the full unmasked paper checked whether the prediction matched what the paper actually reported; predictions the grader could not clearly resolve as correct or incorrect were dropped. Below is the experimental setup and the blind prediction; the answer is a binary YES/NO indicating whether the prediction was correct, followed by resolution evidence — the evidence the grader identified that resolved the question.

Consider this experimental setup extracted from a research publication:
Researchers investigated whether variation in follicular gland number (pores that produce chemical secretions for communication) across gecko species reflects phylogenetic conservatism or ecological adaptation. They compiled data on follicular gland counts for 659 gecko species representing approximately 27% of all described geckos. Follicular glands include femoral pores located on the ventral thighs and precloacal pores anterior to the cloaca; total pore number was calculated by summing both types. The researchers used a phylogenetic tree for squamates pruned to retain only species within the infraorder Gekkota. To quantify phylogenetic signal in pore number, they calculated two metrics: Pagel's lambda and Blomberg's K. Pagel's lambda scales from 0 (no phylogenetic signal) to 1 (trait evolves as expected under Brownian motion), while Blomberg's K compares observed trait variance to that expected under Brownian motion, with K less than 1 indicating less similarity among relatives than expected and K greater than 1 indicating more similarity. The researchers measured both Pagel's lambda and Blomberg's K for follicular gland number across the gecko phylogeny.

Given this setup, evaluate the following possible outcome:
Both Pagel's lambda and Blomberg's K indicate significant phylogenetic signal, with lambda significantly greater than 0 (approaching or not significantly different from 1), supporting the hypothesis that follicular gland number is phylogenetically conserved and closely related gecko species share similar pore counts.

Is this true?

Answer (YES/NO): NO